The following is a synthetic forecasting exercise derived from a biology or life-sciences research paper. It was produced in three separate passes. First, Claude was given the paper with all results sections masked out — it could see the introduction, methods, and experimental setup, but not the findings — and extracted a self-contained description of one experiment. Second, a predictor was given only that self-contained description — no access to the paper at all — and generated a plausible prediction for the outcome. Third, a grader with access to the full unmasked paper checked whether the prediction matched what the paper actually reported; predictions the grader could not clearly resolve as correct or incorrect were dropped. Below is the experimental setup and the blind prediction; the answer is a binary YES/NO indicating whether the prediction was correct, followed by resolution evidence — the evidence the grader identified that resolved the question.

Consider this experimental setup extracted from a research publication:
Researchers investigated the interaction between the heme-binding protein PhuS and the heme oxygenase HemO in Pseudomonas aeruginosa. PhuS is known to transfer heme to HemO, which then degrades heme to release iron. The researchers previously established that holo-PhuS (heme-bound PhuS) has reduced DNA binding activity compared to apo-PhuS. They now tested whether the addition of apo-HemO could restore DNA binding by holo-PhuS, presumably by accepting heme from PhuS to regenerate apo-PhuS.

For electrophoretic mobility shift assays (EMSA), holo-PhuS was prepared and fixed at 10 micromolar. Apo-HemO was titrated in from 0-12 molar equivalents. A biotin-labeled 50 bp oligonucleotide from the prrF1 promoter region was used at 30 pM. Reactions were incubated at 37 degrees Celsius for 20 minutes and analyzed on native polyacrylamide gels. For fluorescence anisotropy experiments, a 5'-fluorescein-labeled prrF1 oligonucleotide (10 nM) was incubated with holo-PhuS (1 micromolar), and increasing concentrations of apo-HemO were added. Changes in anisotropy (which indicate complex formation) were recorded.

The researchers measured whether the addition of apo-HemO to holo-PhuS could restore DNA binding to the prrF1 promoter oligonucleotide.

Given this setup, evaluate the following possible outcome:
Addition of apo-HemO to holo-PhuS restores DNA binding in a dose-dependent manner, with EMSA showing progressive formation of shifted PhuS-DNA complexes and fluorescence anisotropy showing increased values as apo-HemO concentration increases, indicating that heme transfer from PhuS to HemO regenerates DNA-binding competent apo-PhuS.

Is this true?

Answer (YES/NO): YES